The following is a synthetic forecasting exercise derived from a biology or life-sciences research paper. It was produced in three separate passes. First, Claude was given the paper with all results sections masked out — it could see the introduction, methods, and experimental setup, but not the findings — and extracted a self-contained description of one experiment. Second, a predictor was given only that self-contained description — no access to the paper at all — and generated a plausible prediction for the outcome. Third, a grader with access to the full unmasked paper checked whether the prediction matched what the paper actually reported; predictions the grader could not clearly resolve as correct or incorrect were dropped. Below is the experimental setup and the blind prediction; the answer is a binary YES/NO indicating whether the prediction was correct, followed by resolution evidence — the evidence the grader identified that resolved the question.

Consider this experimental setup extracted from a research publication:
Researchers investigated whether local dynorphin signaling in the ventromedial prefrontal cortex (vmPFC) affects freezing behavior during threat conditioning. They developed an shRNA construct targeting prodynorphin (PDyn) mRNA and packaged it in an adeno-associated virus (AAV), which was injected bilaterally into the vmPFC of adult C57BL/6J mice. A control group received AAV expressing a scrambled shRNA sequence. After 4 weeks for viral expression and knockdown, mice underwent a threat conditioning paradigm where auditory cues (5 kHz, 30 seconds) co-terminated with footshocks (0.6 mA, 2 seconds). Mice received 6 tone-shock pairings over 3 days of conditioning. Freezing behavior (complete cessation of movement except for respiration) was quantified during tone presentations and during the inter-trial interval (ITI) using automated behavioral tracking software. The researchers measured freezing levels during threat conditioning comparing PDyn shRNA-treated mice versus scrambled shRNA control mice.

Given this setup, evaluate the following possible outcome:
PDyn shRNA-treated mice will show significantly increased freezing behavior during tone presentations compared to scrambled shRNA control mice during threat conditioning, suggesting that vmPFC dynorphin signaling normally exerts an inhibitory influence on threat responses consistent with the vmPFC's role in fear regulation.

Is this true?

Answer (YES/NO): YES